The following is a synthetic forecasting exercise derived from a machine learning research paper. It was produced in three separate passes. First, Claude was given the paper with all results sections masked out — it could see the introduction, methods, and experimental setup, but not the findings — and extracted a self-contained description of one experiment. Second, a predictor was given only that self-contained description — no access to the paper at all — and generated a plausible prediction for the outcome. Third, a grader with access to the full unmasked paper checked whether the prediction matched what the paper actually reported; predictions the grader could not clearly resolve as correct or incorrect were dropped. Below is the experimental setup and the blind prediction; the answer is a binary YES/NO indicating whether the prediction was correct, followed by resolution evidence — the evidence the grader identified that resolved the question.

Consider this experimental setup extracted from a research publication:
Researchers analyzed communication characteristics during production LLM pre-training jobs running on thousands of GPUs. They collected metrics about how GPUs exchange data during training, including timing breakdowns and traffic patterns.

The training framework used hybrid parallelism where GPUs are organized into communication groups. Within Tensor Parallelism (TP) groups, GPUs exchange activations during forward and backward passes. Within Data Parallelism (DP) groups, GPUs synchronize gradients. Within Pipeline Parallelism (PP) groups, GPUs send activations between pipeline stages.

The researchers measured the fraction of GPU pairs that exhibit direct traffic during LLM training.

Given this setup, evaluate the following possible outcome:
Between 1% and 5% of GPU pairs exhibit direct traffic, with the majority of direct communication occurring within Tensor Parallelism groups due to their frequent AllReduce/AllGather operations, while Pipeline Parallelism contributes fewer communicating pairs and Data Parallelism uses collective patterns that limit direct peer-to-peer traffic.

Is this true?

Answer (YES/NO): NO